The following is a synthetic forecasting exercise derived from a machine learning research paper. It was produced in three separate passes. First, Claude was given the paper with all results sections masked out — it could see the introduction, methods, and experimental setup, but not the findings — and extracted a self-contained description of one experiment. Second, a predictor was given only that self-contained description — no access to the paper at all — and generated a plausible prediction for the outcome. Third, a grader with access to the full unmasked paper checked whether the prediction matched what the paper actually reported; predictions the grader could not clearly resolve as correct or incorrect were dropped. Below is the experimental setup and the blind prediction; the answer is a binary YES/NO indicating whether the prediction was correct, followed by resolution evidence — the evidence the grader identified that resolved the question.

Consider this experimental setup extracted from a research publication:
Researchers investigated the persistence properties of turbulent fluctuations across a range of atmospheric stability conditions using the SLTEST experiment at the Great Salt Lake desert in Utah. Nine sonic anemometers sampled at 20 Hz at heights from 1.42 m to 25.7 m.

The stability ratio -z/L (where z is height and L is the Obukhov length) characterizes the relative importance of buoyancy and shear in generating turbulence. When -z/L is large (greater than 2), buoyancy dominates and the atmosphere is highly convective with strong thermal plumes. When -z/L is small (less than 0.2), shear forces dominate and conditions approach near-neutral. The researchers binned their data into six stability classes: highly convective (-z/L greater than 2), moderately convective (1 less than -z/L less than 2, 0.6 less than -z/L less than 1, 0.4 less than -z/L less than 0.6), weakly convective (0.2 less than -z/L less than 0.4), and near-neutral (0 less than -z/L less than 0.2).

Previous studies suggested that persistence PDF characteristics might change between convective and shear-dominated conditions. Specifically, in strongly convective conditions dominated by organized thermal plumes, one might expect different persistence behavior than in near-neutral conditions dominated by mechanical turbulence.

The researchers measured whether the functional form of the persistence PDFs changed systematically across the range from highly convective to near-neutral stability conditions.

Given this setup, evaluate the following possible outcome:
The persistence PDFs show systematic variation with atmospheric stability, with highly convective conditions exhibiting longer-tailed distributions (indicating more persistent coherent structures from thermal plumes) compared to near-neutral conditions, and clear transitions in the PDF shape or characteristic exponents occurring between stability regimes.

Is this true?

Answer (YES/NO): NO